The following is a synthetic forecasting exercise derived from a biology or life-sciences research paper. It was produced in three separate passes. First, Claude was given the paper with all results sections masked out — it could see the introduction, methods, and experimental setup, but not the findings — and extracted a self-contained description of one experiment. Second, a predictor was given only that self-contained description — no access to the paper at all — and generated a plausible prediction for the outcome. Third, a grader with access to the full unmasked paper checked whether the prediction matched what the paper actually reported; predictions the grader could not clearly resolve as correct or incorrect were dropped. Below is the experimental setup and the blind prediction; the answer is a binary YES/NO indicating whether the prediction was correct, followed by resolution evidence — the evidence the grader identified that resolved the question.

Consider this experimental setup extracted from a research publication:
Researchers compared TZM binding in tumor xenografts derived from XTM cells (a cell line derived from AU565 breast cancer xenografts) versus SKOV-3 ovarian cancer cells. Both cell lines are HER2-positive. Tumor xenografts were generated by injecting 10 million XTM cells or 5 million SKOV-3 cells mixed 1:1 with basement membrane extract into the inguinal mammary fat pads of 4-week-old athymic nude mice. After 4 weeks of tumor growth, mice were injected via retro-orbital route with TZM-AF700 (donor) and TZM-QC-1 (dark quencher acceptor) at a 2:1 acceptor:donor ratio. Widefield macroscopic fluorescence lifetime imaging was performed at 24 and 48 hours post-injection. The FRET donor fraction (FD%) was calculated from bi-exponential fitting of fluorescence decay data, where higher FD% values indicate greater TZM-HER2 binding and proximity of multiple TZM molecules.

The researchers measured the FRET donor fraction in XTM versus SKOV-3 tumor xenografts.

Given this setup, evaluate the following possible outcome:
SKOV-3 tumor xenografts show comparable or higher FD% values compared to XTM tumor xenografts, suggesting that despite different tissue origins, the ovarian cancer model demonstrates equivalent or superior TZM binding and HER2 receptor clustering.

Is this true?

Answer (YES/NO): NO